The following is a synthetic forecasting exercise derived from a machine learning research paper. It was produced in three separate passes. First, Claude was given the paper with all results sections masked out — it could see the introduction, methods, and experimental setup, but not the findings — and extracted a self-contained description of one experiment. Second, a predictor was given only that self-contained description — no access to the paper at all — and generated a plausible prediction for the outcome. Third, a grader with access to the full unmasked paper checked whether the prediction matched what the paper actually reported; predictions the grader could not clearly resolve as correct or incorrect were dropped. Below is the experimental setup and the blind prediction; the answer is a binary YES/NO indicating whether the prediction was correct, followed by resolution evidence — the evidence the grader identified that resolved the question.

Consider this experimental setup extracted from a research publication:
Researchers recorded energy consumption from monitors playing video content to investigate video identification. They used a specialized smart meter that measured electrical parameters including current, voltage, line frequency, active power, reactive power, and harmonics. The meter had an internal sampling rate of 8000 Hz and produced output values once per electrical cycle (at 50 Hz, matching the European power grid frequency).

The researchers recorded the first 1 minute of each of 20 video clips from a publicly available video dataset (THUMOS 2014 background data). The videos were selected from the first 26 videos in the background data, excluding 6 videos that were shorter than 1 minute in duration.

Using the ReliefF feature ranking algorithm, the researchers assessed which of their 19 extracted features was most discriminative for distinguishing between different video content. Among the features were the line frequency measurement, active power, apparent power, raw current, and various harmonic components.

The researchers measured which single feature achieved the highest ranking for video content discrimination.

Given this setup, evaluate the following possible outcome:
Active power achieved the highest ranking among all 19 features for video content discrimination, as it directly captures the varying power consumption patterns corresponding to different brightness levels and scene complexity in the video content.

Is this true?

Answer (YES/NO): NO